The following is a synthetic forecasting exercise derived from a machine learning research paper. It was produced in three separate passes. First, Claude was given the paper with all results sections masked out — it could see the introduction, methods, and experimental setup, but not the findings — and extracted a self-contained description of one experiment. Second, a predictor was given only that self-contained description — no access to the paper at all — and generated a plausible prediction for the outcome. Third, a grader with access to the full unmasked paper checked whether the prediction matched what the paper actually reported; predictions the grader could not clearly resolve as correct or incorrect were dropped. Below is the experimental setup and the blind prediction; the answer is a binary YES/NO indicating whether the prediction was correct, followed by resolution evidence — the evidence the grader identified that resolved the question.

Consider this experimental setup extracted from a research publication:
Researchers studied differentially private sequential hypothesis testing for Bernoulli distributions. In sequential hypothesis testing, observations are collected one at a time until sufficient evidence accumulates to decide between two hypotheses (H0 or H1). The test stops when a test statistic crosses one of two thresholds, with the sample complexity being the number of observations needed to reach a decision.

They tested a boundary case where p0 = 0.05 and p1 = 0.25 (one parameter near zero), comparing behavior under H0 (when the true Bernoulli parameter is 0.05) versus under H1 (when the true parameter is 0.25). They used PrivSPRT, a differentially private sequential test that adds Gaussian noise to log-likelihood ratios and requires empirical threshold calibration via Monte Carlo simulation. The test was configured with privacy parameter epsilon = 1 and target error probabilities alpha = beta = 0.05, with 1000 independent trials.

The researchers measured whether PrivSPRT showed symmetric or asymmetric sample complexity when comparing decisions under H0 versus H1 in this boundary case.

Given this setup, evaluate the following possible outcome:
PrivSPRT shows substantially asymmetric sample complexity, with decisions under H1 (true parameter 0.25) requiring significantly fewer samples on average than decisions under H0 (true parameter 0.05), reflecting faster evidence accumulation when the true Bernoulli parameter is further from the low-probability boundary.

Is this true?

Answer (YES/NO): NO